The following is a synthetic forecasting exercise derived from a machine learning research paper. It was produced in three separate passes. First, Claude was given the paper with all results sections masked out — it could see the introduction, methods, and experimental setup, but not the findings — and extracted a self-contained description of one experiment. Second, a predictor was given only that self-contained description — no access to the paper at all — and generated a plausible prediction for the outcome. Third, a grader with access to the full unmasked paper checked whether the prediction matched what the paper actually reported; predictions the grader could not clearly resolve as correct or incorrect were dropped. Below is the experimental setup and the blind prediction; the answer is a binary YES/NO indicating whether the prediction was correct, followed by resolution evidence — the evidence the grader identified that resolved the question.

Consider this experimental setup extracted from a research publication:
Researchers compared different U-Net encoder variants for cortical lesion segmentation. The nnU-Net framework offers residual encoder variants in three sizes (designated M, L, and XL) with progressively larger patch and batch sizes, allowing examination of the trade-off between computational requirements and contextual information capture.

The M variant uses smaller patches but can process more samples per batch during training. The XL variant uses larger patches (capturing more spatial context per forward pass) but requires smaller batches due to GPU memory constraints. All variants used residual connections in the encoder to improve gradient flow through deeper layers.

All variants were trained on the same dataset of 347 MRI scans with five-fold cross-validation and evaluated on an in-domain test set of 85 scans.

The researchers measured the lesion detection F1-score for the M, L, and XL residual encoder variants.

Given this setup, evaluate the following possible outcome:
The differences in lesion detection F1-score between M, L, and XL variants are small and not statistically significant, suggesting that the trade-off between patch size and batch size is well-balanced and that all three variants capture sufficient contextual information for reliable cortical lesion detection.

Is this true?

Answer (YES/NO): YES